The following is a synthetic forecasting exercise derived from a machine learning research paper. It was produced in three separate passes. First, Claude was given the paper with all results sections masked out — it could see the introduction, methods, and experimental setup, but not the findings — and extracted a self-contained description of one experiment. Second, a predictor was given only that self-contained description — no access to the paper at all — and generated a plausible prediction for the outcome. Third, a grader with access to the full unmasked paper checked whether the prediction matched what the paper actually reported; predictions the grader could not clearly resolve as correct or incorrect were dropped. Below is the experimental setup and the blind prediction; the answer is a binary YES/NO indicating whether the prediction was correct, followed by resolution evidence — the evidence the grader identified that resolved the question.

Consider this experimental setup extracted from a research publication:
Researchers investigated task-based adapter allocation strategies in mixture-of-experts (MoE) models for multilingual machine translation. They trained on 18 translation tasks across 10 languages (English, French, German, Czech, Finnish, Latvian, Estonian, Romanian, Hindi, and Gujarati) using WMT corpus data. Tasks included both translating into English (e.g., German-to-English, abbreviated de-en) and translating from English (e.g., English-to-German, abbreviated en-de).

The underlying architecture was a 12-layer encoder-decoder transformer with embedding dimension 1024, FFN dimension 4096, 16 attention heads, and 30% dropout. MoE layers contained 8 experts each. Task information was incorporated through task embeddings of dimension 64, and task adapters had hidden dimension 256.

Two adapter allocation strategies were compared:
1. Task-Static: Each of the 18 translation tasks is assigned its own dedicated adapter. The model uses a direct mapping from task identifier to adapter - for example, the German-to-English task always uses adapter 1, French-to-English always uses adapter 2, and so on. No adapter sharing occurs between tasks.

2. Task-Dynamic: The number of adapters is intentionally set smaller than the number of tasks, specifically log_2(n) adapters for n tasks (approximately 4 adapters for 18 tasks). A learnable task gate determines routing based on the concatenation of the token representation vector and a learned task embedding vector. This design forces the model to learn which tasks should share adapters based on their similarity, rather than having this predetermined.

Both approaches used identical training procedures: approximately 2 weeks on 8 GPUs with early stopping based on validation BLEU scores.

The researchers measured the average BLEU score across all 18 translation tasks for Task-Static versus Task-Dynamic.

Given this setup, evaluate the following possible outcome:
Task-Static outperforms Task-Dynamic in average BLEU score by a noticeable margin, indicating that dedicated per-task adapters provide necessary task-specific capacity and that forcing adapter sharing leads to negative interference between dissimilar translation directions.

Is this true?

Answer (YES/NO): YES